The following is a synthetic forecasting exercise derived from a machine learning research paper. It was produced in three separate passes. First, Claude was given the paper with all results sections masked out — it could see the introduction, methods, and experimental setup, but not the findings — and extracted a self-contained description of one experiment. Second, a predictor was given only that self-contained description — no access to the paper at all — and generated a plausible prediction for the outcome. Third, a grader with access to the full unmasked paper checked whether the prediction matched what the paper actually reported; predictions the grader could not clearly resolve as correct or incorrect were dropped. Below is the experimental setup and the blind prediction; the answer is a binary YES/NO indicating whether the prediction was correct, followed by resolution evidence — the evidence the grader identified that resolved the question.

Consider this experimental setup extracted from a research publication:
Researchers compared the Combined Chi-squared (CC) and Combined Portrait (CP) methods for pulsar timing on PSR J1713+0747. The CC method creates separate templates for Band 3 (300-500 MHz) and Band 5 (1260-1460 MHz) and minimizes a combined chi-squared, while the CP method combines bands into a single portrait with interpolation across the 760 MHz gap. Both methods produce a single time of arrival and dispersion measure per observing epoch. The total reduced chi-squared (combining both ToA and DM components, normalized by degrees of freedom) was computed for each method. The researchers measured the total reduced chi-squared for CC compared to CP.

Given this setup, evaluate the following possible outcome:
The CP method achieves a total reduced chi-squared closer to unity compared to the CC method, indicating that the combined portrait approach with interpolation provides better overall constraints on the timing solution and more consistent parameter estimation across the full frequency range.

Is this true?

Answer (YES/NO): NO